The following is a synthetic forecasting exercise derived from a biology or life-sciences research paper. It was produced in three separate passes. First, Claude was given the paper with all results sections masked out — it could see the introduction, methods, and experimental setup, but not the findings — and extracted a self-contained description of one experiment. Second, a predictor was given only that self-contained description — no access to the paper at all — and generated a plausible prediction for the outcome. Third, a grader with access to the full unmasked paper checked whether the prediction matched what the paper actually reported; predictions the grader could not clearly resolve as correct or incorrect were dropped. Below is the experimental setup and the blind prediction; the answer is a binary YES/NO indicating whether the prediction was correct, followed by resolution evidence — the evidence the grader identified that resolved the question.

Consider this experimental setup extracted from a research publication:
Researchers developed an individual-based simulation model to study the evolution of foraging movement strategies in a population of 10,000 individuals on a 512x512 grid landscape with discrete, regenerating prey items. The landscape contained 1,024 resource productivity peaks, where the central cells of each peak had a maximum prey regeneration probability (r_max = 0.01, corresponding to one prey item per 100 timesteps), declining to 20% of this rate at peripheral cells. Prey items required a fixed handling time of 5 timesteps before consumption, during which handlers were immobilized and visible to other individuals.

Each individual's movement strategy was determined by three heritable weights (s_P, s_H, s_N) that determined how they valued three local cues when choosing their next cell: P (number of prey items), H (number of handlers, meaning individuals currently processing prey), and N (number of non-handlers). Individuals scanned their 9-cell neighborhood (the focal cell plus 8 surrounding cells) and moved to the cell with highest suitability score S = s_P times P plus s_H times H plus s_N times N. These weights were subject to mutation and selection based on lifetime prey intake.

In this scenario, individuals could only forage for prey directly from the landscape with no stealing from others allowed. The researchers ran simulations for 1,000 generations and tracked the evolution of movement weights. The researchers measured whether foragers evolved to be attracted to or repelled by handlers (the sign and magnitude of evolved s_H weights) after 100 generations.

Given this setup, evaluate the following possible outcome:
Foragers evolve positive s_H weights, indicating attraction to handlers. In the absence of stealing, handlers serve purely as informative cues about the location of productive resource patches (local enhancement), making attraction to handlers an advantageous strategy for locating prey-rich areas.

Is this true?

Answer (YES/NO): YES